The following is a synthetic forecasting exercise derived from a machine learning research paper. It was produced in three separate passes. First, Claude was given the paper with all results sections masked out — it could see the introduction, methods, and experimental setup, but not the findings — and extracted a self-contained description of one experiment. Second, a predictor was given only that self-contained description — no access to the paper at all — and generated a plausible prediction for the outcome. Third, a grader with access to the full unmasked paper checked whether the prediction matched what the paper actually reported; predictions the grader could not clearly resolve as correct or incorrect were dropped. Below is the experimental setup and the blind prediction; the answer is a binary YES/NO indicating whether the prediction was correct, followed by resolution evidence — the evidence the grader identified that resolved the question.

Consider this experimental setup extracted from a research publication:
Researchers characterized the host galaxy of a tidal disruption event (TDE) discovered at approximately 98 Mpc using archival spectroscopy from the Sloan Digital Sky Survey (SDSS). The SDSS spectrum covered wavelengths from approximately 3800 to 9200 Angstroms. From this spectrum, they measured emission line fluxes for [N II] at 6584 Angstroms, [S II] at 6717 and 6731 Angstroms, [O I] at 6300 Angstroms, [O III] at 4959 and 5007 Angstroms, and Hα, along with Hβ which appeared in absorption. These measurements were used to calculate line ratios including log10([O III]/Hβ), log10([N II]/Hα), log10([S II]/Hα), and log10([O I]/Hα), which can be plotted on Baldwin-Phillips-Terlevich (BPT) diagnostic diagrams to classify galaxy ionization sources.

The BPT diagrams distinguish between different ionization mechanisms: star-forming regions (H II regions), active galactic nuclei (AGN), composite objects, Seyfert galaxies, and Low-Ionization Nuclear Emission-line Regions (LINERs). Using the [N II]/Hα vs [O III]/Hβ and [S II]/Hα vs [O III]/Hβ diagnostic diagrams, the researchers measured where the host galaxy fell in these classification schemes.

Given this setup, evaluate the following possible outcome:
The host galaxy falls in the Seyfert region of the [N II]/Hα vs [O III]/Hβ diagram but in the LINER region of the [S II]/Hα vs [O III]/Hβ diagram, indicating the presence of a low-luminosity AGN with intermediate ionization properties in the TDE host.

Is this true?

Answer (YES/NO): NO